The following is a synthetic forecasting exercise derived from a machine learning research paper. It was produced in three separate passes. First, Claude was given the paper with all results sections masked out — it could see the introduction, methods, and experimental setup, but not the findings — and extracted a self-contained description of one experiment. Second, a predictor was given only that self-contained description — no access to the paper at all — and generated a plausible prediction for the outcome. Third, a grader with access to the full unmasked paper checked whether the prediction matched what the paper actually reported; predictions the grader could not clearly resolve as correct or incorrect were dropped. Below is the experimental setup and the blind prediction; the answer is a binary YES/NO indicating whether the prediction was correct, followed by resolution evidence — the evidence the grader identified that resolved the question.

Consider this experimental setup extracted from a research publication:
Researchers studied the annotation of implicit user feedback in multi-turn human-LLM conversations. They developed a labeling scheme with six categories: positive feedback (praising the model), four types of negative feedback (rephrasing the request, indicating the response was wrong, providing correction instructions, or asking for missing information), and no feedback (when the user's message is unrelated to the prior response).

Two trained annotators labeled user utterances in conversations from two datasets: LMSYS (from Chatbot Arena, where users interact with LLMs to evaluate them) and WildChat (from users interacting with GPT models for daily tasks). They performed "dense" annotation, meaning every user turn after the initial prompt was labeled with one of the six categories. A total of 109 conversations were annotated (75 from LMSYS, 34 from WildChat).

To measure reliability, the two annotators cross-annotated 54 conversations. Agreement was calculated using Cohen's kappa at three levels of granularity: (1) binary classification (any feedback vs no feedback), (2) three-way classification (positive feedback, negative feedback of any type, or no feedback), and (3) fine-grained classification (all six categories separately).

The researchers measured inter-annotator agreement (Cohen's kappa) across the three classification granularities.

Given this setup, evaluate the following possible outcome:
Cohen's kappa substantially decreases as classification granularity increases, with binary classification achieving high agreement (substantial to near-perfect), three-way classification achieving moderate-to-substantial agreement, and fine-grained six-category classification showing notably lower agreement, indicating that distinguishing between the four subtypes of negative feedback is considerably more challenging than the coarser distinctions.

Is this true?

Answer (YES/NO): NO